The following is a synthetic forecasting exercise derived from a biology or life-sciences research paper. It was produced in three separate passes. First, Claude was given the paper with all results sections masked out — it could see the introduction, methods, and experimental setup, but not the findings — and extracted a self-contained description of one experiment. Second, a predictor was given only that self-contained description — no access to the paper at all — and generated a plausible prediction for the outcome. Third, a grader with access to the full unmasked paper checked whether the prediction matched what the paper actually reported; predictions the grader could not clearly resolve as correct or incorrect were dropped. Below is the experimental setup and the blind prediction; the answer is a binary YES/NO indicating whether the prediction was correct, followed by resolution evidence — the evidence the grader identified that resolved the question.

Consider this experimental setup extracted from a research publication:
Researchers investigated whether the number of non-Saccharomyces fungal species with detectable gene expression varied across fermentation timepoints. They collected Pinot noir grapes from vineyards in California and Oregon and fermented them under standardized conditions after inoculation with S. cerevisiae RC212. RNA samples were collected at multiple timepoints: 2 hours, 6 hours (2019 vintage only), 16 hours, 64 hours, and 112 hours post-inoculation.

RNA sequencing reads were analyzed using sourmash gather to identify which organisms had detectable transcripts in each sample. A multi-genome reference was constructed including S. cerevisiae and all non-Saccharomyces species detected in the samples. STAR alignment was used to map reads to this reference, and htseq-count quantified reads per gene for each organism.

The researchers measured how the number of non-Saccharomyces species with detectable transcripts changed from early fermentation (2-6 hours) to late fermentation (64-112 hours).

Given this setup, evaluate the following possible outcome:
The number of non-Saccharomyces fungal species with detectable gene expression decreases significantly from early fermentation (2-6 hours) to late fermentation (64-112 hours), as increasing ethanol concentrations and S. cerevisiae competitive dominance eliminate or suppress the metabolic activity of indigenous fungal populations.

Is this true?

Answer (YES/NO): NO